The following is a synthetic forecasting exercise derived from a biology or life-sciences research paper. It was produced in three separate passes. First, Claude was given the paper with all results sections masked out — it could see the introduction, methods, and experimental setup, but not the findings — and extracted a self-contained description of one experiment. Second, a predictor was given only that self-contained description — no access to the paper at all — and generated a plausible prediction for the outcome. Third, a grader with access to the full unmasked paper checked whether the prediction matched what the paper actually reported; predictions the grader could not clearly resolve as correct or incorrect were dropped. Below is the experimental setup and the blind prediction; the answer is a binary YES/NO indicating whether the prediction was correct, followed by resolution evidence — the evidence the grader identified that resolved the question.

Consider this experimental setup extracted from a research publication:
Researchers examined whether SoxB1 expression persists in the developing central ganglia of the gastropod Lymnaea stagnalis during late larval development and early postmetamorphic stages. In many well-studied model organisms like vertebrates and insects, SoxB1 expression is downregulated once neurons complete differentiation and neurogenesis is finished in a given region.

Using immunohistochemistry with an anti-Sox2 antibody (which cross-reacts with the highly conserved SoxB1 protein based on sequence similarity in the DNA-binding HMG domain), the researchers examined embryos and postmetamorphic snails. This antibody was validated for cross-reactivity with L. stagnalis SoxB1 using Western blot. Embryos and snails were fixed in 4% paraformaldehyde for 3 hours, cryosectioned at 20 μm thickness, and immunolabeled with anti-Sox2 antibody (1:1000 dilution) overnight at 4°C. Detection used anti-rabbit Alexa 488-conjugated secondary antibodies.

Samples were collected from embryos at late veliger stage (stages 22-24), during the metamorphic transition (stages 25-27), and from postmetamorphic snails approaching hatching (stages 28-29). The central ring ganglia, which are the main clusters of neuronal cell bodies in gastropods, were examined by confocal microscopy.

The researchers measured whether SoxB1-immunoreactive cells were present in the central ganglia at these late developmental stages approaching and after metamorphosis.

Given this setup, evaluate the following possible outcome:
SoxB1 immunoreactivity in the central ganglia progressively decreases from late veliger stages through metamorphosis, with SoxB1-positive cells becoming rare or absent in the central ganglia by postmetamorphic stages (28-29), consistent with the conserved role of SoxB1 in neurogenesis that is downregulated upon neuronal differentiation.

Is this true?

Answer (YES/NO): NO